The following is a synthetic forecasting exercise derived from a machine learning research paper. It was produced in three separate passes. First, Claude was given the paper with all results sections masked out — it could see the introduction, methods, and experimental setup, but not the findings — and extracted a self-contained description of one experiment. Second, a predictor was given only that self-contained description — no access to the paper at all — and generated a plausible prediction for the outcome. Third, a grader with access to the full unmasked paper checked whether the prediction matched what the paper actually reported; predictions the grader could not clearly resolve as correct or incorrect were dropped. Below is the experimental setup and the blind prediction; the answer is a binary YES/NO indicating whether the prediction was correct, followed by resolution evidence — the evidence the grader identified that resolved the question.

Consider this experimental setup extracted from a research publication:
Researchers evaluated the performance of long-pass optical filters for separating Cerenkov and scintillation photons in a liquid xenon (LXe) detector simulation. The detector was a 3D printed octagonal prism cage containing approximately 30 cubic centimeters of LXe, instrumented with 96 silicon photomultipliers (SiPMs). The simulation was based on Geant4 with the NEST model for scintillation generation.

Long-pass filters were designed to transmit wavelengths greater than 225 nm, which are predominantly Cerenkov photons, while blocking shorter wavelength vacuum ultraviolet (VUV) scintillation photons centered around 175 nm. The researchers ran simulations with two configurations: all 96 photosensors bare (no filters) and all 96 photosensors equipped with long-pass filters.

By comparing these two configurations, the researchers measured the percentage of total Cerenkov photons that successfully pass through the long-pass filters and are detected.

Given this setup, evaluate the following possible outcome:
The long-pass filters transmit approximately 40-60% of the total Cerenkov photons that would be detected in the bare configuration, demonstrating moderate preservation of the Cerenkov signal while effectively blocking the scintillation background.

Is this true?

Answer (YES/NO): YES